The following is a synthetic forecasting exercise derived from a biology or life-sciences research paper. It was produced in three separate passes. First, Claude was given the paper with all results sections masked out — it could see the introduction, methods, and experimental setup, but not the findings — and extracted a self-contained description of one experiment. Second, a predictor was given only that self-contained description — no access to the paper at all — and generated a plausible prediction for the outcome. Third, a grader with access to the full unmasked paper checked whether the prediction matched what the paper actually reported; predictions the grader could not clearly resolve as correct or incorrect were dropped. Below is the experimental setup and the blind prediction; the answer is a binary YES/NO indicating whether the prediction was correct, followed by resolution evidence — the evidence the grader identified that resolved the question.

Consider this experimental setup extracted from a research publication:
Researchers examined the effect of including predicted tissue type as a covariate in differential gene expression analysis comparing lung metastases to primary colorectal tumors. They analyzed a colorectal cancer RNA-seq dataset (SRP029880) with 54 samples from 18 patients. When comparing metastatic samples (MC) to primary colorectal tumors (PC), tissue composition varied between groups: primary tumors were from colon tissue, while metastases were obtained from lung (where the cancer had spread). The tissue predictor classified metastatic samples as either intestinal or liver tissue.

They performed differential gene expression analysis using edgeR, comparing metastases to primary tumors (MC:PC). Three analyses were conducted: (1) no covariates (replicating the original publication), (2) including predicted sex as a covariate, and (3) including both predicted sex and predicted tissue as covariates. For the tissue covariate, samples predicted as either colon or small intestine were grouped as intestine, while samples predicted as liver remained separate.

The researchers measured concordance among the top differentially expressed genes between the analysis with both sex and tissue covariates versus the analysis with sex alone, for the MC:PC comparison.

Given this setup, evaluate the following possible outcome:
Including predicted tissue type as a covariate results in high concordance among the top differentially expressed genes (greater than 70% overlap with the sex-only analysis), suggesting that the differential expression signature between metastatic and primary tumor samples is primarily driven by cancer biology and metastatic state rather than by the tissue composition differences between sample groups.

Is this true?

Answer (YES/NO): NO